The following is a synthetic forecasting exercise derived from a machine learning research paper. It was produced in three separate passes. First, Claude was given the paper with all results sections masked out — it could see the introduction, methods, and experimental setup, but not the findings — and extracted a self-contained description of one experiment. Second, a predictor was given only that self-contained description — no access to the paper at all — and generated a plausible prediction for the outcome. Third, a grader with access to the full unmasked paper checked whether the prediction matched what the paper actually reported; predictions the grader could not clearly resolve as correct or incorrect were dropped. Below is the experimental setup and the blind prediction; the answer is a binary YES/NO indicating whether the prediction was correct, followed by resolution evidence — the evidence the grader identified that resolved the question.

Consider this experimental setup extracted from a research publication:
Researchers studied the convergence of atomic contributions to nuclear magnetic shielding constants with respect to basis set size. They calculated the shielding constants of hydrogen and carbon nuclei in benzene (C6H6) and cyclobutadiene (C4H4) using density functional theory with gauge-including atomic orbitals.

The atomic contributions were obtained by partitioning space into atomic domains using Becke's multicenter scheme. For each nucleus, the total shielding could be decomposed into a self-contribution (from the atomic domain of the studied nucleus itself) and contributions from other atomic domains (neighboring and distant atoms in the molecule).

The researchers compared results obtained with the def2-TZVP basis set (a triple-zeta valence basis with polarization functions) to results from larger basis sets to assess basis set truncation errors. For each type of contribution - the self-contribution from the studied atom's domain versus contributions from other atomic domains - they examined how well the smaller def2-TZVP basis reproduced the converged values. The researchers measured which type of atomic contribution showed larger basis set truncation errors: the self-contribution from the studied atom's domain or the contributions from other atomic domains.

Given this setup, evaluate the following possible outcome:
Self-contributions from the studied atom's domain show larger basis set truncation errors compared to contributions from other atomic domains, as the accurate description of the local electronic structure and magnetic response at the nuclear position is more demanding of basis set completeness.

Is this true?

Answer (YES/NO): YES